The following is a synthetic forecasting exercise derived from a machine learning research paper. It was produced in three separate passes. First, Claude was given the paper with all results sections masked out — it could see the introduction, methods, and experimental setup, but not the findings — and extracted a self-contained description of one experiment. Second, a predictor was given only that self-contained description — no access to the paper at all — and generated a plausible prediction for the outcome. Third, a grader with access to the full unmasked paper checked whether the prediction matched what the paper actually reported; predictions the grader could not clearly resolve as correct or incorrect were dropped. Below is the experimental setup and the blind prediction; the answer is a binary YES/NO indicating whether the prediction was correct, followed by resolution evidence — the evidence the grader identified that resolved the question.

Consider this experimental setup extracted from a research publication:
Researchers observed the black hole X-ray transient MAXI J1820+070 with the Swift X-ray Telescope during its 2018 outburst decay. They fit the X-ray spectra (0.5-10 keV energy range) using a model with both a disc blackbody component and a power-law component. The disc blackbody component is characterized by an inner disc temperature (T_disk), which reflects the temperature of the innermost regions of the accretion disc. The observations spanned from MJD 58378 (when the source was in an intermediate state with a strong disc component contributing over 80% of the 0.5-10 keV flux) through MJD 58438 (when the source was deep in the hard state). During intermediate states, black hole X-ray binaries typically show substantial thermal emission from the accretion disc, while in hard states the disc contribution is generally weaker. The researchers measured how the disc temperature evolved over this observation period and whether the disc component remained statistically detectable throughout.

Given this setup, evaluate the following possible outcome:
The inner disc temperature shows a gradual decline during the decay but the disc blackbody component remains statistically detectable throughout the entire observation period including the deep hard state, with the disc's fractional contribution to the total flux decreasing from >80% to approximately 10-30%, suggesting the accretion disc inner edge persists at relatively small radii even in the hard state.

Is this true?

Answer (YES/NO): NO